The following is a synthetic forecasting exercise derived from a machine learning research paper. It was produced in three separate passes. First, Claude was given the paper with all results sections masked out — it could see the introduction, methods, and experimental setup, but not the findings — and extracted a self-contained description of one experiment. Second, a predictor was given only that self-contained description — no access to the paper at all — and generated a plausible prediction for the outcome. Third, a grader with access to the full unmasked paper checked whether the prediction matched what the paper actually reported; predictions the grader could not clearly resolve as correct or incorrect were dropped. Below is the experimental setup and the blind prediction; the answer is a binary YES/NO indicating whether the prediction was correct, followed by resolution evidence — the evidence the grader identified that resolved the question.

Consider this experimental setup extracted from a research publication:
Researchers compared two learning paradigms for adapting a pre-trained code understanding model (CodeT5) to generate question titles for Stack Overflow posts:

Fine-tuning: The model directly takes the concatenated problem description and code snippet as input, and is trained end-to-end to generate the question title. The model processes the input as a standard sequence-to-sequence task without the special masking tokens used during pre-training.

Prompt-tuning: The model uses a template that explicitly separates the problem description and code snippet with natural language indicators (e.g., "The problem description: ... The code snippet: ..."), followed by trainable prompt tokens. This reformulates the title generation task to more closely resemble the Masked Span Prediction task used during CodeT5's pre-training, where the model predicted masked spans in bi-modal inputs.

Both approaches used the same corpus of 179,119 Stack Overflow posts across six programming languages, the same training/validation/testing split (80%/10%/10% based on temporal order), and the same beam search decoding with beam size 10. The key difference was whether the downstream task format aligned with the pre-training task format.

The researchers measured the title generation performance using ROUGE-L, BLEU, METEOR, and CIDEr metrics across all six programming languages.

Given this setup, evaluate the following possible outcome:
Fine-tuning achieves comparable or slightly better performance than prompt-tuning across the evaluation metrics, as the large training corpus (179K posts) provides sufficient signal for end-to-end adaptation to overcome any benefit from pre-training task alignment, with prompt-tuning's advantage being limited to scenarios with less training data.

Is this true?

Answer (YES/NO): NO